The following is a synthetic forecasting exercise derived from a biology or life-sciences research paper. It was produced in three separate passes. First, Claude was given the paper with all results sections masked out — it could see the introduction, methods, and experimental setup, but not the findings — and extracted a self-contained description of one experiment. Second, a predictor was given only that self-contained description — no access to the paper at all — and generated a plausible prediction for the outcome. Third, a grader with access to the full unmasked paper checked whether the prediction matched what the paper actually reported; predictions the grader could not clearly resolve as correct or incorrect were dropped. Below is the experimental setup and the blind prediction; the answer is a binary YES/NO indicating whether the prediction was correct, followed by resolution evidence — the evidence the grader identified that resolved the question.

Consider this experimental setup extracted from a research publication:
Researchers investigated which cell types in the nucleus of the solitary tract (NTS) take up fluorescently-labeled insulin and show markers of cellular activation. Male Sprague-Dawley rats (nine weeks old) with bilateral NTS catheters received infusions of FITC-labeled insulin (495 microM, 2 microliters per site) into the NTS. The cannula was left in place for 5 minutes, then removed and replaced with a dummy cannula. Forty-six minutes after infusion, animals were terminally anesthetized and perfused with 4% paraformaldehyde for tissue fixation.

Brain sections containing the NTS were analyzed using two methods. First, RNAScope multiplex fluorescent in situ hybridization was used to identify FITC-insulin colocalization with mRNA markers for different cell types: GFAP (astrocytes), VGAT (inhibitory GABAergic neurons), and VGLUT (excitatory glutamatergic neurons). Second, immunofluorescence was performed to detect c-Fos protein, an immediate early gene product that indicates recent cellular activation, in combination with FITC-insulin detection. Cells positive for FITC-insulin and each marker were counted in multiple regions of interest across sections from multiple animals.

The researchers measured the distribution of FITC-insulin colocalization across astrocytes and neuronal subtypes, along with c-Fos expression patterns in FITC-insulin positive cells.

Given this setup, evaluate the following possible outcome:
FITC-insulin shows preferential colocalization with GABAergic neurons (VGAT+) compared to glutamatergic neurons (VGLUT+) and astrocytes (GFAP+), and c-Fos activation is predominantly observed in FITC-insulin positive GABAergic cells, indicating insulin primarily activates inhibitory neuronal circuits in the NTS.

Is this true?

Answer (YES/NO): NO